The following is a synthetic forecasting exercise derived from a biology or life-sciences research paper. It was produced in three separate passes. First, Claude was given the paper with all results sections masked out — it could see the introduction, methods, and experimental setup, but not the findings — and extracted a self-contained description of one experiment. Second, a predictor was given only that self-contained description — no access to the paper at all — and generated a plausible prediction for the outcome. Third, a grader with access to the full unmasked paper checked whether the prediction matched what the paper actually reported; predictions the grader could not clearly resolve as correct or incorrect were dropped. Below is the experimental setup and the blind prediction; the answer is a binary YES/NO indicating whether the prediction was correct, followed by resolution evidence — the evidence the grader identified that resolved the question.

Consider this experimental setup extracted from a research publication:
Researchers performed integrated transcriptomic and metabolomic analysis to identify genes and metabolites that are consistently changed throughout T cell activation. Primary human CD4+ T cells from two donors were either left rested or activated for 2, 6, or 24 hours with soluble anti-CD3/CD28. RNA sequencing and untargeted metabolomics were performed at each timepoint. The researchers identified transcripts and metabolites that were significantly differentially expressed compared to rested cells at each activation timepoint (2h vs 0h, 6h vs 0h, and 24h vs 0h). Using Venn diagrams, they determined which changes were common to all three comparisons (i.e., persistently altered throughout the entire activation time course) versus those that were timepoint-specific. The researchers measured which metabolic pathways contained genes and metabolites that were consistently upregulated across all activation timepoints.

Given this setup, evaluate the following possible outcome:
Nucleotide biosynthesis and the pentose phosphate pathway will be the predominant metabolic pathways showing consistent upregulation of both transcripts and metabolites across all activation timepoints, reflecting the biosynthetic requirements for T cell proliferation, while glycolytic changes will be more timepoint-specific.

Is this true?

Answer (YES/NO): NO